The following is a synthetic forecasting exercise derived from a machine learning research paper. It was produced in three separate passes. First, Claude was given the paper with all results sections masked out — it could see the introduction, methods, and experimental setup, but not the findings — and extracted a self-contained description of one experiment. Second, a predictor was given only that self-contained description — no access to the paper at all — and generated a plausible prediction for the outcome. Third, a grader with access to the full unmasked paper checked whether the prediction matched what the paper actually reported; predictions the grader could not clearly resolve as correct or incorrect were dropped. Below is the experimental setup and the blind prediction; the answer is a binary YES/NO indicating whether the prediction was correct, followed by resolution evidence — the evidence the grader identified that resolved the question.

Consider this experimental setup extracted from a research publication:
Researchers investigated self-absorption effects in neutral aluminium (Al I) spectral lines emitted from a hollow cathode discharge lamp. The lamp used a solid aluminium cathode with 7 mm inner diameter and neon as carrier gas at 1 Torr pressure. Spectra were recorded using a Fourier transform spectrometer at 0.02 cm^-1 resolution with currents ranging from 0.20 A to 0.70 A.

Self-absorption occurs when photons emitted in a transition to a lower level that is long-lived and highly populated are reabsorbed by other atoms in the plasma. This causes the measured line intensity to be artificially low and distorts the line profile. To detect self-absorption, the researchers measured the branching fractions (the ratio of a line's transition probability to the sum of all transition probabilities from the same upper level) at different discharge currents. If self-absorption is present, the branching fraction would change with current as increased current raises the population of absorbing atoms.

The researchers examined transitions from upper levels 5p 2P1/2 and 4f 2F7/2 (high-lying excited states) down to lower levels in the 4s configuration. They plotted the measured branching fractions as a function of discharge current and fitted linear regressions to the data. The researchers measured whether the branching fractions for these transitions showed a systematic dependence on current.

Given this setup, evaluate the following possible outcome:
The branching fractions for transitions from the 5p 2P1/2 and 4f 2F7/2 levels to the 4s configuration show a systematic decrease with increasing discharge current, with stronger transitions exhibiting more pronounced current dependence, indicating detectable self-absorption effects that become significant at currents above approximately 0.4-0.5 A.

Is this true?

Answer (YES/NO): NO